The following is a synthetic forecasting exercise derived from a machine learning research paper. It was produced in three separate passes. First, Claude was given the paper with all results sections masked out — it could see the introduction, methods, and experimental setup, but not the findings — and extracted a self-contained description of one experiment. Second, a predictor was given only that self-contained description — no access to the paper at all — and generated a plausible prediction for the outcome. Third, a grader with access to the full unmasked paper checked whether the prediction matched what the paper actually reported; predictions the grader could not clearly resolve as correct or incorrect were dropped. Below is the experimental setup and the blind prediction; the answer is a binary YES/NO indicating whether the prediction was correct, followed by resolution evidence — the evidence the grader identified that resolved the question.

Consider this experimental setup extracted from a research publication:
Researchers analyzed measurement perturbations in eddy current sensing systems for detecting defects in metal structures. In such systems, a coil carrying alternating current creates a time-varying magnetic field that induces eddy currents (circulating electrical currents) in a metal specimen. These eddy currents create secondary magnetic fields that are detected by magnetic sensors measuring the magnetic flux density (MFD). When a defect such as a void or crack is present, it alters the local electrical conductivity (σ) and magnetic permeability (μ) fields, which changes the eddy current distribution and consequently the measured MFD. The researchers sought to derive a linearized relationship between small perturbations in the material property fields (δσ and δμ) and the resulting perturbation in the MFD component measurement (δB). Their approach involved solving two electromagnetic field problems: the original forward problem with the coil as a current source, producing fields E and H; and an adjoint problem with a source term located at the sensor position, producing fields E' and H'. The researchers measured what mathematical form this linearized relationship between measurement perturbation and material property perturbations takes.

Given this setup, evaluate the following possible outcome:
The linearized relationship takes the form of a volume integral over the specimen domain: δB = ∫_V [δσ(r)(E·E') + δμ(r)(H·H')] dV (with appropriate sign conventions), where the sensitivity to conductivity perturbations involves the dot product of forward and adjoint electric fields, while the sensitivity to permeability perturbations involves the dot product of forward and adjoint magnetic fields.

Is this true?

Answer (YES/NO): NO